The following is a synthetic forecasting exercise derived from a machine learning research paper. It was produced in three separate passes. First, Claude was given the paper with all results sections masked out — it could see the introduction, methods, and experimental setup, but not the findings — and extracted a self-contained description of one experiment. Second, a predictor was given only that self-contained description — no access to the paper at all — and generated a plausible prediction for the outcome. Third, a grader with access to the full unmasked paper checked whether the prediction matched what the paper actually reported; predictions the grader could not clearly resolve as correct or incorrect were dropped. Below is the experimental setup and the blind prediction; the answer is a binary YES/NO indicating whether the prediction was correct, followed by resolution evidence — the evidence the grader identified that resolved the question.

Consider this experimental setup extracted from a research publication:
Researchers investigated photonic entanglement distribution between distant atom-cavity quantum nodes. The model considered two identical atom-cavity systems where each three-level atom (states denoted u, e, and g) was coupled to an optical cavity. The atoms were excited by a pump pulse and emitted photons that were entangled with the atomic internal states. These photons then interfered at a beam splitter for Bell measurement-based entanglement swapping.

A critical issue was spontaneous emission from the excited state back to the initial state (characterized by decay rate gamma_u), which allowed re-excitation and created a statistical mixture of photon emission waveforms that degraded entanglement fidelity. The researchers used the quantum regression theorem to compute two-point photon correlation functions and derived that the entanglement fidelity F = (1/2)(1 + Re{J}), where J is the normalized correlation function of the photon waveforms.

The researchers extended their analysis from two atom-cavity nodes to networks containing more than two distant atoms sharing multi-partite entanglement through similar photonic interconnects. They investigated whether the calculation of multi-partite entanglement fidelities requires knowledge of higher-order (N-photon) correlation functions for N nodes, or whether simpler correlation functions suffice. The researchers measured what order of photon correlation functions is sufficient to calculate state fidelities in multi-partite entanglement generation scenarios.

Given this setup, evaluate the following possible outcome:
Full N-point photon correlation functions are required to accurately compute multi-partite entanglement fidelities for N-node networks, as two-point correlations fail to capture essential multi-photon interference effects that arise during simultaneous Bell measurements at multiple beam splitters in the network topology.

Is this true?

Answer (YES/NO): NO